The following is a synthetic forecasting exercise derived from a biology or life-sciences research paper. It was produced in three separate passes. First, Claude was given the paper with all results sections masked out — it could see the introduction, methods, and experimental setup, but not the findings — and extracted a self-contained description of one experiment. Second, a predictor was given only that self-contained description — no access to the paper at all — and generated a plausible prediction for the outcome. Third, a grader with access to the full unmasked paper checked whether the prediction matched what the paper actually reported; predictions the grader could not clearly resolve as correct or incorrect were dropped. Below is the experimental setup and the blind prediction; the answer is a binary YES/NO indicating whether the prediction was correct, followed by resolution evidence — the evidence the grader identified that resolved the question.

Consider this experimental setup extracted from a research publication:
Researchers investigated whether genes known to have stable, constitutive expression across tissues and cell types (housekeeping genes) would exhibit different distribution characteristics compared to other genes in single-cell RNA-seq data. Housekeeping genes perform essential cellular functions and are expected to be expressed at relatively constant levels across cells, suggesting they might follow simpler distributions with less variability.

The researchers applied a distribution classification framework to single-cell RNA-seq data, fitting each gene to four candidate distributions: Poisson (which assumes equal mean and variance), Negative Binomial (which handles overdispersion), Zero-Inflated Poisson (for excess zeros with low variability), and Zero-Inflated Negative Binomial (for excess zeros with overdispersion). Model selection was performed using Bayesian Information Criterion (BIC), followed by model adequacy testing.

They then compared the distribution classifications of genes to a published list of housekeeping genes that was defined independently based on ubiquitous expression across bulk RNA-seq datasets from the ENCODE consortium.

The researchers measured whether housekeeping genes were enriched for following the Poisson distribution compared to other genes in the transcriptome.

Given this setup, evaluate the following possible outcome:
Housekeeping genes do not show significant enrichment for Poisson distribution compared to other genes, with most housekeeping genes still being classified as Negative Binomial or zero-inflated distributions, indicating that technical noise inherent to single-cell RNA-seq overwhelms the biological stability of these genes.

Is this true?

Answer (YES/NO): NO